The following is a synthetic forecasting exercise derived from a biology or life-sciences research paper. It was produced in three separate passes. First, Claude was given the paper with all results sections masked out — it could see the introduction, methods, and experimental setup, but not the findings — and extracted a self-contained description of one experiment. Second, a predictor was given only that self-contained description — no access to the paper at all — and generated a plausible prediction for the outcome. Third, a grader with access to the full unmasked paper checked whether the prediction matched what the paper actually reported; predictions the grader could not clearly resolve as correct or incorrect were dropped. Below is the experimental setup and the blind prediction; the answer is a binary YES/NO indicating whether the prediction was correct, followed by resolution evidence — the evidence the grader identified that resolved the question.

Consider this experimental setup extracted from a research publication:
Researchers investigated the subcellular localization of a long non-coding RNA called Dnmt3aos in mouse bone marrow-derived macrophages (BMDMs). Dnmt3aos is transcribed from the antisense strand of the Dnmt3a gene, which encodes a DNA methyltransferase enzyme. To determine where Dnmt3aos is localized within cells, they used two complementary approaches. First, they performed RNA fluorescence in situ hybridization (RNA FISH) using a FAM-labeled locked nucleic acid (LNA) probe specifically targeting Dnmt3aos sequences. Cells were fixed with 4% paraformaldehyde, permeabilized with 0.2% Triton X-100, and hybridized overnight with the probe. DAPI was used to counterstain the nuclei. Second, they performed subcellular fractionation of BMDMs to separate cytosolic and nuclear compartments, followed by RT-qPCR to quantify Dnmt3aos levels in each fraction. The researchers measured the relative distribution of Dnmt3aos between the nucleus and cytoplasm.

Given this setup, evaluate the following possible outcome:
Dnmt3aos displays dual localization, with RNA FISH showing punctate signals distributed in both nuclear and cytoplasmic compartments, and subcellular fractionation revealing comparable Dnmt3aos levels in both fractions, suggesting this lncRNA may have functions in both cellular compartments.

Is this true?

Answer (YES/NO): NO